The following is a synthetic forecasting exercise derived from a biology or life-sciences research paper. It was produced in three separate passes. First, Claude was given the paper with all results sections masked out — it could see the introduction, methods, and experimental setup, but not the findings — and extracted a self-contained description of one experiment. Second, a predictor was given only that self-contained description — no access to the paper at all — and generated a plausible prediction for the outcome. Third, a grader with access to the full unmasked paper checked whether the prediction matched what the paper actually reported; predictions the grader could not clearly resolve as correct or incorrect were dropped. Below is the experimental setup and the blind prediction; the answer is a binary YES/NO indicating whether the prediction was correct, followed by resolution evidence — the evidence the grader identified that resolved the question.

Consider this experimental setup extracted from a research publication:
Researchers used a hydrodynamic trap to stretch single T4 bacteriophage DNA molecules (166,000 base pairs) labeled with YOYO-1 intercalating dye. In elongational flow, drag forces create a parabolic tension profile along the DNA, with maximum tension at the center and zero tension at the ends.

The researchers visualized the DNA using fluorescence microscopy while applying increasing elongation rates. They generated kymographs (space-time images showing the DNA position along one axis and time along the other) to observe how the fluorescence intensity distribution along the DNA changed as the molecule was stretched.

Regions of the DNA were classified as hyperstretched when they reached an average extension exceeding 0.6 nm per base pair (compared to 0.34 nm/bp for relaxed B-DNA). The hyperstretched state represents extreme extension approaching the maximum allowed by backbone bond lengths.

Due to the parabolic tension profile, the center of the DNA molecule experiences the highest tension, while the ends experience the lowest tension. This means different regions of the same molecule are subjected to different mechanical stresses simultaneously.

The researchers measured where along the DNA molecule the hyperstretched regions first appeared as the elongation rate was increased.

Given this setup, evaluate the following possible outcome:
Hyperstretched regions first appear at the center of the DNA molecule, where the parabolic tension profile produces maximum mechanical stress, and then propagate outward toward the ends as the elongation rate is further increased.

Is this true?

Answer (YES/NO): YES